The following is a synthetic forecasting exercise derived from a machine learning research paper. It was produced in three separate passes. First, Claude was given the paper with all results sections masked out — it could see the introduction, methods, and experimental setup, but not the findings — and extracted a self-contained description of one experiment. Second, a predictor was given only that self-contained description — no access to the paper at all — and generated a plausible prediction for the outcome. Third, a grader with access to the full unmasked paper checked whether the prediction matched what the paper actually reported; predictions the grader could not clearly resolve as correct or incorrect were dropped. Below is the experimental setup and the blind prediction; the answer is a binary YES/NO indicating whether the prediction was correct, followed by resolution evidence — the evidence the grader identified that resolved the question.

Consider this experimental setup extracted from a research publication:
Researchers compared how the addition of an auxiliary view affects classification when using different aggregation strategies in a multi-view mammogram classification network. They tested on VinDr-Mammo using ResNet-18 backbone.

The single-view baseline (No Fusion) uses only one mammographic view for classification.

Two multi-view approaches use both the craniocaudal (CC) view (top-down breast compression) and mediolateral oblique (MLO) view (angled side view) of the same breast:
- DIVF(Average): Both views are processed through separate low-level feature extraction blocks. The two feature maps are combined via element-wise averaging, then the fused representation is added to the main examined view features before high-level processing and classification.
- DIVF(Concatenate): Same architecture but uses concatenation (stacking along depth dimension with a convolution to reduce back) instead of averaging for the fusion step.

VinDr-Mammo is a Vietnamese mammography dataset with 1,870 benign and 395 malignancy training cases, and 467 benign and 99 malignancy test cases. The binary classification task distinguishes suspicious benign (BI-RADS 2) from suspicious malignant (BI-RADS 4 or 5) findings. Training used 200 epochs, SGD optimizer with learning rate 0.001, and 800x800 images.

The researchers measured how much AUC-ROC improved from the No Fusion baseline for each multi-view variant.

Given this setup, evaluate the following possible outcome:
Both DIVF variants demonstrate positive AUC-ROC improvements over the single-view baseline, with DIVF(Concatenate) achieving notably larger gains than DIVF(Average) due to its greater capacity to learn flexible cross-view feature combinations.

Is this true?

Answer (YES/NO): YES